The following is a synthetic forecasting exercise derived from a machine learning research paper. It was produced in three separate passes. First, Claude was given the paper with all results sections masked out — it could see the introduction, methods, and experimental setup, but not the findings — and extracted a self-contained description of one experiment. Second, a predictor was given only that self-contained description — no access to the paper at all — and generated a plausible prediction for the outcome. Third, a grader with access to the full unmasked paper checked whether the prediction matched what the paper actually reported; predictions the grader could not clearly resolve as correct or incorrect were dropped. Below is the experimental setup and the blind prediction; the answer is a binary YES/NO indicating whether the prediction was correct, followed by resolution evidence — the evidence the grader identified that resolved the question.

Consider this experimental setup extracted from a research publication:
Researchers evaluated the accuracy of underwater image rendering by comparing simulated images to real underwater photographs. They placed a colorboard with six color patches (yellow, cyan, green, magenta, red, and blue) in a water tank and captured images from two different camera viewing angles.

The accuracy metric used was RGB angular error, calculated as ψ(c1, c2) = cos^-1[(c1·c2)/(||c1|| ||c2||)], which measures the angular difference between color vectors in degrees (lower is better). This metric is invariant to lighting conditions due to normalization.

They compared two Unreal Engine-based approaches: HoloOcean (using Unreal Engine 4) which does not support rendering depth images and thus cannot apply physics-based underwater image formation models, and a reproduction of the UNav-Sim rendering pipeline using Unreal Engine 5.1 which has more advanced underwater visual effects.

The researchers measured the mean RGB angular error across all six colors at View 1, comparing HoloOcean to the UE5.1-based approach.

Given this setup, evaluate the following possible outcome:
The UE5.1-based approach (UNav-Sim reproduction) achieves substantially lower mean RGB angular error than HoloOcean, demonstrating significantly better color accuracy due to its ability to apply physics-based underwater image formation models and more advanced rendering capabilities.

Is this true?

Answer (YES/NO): YES